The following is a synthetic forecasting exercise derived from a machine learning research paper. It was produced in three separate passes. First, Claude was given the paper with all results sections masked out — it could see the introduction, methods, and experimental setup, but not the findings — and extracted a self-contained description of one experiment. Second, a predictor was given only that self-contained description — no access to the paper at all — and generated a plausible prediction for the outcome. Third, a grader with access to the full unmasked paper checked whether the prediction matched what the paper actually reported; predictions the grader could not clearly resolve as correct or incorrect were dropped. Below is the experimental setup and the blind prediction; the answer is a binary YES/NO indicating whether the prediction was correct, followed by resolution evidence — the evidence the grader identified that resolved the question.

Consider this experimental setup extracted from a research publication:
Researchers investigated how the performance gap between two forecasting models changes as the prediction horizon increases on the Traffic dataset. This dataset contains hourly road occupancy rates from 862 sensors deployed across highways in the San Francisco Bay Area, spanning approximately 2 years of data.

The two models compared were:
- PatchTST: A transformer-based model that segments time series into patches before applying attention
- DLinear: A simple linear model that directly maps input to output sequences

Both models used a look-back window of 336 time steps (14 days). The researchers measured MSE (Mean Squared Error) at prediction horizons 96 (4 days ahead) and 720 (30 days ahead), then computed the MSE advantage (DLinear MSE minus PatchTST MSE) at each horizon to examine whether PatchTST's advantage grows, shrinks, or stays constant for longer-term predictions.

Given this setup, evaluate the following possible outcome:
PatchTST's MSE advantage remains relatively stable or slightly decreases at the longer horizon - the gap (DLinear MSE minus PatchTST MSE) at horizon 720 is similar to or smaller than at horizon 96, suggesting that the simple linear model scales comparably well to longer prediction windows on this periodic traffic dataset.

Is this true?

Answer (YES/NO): YES